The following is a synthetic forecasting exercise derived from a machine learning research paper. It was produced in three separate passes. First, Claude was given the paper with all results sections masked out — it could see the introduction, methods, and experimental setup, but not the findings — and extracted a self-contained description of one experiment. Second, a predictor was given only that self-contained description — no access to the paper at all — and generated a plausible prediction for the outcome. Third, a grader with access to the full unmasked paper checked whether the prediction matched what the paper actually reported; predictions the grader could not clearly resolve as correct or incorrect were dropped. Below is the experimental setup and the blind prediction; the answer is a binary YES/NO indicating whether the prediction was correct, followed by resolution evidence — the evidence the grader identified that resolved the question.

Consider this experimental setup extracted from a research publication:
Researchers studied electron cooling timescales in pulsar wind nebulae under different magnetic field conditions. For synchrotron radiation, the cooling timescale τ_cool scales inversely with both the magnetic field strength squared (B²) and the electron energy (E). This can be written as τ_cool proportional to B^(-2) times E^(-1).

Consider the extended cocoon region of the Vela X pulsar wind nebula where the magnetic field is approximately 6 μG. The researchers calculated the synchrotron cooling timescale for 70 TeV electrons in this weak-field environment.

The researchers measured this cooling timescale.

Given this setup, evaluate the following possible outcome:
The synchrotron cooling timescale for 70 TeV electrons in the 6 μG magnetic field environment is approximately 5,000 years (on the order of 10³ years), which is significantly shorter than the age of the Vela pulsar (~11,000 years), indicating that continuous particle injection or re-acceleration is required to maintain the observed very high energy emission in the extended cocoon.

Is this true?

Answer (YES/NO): NO